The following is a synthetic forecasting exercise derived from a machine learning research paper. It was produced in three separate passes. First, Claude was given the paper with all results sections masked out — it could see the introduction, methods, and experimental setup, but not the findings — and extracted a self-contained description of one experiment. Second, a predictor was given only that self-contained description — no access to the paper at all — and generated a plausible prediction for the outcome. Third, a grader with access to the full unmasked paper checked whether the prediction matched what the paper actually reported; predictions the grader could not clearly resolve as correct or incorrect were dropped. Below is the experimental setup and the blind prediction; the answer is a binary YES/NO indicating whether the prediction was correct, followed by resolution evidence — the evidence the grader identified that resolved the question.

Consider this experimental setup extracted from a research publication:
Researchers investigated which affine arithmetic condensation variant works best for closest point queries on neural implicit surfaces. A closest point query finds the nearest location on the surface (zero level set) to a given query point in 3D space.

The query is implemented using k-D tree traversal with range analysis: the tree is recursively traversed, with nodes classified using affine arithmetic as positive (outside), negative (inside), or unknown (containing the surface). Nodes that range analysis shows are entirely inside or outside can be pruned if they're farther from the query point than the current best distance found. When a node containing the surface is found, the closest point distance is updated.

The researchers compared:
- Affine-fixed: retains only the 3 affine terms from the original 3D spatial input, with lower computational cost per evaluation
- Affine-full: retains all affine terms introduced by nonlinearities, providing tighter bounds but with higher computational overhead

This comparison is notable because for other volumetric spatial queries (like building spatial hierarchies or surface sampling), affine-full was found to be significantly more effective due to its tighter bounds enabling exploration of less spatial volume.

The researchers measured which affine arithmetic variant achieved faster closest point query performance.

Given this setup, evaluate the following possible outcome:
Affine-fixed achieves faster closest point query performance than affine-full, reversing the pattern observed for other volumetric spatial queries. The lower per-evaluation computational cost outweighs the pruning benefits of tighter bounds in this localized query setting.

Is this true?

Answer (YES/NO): YES